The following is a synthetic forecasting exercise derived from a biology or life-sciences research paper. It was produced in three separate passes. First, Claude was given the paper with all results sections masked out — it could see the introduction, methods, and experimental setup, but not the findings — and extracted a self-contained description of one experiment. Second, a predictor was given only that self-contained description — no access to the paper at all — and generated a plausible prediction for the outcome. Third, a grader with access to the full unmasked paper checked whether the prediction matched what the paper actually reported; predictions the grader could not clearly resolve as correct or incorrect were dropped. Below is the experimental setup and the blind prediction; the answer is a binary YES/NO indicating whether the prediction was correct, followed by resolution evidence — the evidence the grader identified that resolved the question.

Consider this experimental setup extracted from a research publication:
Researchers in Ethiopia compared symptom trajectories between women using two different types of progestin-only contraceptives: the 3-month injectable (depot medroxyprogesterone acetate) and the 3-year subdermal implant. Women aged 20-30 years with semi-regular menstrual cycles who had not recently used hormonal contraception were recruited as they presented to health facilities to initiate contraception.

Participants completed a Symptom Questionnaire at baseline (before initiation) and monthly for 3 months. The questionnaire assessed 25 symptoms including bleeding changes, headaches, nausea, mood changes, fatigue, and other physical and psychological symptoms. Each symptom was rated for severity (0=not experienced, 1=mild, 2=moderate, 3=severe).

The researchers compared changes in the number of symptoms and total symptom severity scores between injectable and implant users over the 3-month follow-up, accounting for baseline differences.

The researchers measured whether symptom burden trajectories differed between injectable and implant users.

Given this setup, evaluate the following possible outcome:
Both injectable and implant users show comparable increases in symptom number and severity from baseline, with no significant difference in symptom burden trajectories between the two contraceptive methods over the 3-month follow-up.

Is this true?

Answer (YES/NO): NO